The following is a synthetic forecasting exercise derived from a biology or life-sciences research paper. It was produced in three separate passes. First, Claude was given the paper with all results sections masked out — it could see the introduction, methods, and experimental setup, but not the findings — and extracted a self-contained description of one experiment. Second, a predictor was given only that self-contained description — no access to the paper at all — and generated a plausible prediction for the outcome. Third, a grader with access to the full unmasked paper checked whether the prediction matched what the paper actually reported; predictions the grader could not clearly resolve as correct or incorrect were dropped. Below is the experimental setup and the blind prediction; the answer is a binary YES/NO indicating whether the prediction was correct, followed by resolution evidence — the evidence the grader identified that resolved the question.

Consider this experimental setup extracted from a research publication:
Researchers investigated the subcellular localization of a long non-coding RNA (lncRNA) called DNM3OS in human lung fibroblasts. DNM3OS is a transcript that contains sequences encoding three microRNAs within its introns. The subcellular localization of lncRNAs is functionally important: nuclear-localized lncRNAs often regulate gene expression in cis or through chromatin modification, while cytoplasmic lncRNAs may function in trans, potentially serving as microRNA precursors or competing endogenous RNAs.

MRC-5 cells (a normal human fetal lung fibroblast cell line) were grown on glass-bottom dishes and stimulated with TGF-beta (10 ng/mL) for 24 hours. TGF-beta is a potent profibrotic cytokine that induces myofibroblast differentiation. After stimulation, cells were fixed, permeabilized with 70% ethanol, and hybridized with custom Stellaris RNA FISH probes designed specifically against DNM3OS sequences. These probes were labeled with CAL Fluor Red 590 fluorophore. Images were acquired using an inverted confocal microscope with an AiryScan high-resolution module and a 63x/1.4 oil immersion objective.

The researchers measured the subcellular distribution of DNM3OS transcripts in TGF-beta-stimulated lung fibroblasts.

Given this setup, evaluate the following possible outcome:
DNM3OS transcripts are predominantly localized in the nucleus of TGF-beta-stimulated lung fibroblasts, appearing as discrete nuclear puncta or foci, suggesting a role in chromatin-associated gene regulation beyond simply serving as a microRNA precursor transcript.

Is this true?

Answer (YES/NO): NO